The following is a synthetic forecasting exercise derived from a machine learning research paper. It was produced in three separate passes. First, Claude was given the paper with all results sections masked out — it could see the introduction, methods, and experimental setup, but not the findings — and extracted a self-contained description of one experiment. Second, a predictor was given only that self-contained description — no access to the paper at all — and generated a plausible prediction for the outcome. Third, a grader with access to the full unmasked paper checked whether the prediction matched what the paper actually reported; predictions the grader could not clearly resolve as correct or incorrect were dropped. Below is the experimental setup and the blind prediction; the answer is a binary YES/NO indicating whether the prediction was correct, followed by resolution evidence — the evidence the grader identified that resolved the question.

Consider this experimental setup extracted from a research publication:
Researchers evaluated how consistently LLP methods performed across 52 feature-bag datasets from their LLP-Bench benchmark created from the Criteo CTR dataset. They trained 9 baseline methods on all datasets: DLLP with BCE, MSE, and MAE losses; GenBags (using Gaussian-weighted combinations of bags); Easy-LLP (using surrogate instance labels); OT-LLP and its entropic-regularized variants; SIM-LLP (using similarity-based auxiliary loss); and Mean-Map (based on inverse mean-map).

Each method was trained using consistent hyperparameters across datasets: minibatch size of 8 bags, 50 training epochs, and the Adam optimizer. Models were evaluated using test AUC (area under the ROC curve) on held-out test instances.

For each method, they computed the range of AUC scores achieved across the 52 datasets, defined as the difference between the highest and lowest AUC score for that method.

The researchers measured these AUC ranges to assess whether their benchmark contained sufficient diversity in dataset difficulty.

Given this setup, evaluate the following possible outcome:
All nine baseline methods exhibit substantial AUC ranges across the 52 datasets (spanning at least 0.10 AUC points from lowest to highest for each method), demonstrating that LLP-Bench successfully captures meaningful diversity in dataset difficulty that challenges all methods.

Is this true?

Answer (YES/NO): NO